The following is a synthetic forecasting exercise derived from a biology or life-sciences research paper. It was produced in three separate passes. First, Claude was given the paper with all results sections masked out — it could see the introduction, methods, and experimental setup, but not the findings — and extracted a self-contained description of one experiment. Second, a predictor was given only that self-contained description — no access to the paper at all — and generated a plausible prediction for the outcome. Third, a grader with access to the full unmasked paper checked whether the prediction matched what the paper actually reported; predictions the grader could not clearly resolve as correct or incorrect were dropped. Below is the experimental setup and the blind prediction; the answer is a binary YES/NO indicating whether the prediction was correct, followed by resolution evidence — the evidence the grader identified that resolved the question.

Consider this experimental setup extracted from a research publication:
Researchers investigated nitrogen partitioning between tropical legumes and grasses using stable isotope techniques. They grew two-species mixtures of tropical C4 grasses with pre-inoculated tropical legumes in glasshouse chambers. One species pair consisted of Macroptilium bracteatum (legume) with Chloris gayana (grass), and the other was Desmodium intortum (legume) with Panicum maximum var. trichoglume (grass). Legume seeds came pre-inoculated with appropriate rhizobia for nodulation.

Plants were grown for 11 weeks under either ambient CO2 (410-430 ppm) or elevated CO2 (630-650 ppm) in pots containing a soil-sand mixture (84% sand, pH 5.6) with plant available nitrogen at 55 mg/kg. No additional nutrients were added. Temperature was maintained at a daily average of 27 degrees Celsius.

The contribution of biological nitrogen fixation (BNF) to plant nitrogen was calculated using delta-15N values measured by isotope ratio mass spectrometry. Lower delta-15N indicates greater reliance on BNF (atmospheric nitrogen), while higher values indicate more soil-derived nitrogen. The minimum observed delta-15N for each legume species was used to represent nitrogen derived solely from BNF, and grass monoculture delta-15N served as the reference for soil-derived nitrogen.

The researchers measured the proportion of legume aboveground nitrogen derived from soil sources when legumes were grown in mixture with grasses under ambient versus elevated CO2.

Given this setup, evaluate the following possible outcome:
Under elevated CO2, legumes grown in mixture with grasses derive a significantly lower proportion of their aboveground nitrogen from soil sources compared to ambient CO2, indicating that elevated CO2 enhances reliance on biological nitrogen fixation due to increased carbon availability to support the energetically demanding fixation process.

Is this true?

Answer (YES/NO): NO